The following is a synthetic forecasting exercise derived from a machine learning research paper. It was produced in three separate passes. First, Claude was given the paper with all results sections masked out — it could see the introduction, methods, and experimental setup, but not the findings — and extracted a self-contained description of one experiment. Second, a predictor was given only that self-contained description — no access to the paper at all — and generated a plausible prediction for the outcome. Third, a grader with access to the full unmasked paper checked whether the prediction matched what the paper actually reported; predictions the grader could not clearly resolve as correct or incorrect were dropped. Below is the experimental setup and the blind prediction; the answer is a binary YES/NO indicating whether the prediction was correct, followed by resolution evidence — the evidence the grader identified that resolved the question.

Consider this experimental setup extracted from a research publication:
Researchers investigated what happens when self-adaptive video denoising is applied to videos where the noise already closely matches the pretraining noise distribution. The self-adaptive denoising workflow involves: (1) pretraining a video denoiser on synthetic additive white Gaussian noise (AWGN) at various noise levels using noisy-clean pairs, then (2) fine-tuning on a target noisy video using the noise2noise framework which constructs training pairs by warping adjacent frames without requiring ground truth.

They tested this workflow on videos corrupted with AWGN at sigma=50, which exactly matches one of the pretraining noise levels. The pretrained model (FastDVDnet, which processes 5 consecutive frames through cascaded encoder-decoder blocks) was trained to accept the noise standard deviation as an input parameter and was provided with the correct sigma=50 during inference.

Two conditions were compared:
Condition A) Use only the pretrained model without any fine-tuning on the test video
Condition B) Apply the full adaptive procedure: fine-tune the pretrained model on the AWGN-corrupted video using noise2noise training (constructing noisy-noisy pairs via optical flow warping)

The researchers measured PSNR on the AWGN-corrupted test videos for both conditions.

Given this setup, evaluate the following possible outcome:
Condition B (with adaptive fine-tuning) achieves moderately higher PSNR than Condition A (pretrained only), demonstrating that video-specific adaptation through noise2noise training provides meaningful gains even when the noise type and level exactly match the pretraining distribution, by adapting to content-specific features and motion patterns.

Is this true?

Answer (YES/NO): NO